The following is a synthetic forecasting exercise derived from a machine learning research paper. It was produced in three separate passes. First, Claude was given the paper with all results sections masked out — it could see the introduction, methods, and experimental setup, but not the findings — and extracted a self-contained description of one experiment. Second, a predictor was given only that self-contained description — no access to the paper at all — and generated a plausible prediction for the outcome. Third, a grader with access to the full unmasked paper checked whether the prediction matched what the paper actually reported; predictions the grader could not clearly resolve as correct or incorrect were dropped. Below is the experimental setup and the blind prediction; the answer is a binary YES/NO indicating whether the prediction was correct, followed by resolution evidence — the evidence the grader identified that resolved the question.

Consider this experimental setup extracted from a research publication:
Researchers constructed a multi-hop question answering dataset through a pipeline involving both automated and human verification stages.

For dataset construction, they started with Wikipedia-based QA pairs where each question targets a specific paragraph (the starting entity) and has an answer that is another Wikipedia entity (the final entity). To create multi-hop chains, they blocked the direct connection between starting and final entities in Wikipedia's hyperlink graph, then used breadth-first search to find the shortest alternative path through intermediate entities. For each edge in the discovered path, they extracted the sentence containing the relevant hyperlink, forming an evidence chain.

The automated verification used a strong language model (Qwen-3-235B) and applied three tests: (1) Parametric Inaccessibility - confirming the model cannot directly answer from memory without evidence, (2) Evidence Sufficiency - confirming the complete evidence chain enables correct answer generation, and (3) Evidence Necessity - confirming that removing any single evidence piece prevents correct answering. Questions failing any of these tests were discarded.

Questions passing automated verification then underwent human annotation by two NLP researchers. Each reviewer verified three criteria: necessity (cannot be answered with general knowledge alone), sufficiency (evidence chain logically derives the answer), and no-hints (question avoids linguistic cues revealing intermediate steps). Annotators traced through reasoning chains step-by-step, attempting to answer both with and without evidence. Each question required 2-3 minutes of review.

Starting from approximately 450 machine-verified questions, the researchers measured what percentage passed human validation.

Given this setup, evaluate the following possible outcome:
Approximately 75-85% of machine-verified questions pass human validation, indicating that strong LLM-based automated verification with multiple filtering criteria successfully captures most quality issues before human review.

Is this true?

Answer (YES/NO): NO